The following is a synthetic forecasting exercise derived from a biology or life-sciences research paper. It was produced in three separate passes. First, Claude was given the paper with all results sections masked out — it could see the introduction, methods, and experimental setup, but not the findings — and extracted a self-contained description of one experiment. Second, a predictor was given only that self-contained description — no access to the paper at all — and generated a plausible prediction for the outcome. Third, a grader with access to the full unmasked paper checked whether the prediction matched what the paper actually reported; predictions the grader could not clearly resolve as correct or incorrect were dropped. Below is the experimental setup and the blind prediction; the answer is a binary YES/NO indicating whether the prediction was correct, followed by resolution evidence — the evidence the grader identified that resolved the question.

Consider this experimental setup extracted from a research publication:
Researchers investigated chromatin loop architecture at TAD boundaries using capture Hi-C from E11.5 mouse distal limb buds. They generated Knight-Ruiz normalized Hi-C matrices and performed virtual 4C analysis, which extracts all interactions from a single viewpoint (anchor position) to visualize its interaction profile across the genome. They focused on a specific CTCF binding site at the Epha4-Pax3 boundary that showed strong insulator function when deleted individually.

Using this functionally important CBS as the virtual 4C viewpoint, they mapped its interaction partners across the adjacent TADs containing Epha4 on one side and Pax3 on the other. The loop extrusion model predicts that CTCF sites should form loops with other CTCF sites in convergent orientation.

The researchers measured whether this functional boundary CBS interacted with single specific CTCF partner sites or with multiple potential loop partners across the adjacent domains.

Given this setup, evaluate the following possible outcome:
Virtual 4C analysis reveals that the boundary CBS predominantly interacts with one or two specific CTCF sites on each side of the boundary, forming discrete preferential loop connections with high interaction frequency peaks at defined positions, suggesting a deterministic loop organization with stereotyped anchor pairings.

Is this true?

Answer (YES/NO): NO